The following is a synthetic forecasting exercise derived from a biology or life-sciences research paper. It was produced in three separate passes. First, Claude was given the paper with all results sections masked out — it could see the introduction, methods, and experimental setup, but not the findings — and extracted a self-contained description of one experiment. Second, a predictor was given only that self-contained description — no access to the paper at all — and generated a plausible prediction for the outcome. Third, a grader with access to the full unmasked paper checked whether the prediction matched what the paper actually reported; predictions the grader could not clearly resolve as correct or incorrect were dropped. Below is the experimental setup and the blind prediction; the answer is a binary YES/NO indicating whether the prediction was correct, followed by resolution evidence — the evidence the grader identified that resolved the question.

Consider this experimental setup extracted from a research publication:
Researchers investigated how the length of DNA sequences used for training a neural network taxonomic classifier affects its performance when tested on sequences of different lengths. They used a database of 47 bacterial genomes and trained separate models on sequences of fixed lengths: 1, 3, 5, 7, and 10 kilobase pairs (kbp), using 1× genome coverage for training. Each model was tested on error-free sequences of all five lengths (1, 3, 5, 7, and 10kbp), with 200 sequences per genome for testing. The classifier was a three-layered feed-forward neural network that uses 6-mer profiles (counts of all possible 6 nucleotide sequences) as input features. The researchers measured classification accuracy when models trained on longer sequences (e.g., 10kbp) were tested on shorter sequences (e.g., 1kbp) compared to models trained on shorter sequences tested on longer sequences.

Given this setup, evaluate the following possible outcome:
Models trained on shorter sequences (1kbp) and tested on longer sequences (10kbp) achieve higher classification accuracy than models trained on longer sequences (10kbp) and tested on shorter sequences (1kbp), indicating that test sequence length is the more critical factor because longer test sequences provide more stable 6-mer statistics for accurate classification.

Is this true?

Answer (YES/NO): NO